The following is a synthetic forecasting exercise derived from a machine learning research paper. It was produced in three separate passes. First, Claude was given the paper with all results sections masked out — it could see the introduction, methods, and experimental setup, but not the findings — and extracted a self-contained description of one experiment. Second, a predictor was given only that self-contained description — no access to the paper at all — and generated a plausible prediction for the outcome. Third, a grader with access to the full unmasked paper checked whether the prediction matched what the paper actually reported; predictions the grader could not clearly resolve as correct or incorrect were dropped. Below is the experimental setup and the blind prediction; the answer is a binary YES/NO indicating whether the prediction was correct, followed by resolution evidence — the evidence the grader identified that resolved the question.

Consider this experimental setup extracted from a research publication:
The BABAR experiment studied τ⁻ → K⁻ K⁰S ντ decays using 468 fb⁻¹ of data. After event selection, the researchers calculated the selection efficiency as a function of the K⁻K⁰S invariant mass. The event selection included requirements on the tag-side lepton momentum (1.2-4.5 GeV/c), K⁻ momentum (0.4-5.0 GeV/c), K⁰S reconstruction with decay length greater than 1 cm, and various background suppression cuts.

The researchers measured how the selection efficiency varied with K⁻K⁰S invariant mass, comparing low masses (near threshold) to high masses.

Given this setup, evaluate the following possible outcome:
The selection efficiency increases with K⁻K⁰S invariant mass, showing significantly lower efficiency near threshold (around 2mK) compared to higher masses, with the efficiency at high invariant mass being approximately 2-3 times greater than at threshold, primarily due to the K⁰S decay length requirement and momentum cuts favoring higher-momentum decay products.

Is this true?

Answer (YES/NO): NO